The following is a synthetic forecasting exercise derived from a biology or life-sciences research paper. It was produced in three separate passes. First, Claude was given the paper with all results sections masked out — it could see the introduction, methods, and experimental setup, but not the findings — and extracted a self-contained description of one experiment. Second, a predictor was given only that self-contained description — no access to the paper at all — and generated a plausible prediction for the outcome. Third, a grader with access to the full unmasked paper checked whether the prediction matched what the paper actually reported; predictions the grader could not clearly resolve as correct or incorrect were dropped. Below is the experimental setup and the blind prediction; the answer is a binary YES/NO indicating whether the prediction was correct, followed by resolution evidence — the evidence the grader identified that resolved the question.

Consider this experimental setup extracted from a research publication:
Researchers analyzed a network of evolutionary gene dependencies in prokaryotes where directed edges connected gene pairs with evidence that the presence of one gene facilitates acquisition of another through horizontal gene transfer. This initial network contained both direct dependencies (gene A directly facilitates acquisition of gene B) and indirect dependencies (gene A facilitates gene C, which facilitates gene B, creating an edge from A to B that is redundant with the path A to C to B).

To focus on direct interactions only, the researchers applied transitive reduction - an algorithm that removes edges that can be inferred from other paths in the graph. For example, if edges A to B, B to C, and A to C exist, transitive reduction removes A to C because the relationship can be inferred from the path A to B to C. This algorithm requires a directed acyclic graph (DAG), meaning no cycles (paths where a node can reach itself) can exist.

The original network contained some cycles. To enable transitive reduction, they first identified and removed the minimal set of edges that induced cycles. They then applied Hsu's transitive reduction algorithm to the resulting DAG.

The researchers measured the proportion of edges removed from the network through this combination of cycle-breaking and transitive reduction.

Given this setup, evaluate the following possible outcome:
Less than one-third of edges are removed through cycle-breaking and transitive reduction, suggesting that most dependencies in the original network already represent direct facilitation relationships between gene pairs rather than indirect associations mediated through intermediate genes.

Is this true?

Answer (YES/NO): YES